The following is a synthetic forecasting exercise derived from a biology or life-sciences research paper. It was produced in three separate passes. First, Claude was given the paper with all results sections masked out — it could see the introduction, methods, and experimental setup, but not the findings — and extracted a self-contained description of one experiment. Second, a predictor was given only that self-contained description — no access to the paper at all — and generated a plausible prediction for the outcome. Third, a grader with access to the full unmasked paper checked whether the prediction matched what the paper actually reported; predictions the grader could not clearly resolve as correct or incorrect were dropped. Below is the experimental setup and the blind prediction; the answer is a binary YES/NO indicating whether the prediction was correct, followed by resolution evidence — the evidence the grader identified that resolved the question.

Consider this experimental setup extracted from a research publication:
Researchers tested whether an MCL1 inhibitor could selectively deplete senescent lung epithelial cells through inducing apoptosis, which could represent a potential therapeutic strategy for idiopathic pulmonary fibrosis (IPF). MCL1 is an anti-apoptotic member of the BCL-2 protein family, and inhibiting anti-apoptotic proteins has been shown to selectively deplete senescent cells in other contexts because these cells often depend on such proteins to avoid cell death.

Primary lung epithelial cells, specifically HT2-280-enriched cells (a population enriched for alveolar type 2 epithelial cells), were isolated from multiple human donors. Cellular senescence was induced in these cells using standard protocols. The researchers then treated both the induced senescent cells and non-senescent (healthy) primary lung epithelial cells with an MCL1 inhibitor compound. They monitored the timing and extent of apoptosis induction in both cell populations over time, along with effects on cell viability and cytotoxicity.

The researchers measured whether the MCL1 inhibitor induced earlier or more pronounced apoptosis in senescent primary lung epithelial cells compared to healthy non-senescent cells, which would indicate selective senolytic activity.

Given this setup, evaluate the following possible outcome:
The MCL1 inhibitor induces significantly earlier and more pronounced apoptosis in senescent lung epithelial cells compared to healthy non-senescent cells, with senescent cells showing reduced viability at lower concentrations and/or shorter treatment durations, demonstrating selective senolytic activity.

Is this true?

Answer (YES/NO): NO